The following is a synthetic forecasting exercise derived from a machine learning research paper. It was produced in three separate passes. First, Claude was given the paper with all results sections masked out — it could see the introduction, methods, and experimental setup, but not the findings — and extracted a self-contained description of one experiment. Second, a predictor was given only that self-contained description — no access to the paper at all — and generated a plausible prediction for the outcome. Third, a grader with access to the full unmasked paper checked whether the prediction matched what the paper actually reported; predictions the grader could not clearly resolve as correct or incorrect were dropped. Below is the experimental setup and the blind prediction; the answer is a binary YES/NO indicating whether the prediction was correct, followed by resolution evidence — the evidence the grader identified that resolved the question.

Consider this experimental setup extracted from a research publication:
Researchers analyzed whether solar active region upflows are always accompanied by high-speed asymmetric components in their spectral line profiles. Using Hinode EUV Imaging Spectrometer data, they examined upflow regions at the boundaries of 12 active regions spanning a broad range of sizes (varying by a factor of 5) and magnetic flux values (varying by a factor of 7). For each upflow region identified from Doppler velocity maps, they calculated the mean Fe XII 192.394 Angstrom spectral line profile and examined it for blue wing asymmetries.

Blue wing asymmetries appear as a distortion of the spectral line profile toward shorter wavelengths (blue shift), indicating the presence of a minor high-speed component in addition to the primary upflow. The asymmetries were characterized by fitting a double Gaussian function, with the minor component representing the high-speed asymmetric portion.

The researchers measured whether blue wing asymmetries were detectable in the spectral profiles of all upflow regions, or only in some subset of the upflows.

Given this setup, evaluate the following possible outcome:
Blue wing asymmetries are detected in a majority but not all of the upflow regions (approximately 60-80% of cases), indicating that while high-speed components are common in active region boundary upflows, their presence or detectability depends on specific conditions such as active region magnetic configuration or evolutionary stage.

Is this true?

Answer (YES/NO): NO